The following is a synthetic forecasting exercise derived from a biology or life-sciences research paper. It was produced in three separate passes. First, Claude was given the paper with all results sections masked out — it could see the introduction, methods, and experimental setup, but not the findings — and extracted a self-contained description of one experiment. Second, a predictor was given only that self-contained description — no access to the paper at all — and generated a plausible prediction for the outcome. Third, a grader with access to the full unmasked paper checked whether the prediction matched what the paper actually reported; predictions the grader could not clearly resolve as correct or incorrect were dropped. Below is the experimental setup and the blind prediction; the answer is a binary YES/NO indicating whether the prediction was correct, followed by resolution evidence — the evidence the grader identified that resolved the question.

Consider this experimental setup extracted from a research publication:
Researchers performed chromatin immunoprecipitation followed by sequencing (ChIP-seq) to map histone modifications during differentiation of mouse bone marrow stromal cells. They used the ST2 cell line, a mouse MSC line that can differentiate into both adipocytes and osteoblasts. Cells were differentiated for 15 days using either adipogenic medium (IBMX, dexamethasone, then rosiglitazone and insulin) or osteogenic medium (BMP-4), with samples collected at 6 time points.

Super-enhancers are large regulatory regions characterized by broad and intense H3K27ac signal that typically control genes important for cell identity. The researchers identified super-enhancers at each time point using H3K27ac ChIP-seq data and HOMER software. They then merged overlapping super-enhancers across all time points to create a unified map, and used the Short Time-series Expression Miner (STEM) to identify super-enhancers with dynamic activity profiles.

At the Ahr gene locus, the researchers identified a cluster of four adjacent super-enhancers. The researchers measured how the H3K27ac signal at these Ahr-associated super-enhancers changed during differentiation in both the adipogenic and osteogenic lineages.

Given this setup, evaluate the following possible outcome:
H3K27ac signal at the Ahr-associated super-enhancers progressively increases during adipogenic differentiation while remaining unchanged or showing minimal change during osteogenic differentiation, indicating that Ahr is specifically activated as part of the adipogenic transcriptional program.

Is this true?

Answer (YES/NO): NO